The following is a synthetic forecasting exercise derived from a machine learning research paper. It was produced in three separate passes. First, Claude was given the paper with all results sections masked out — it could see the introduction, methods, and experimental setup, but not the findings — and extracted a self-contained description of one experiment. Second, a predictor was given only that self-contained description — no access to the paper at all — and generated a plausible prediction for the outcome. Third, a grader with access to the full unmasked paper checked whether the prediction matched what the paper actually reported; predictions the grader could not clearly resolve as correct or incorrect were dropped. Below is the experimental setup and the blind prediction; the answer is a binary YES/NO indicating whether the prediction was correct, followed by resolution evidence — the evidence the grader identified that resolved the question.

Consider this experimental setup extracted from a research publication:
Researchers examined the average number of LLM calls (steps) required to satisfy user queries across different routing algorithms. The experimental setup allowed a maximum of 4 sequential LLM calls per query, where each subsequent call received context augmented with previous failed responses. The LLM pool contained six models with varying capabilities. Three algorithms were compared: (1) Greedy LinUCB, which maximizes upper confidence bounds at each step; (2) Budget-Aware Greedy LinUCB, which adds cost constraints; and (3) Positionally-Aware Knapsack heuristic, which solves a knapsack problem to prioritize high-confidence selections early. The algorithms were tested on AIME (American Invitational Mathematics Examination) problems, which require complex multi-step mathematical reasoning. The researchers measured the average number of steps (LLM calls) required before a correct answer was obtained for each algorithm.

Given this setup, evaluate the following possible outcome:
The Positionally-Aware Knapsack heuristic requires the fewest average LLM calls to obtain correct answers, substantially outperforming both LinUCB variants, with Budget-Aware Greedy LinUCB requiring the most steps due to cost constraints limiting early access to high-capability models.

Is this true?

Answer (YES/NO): NO